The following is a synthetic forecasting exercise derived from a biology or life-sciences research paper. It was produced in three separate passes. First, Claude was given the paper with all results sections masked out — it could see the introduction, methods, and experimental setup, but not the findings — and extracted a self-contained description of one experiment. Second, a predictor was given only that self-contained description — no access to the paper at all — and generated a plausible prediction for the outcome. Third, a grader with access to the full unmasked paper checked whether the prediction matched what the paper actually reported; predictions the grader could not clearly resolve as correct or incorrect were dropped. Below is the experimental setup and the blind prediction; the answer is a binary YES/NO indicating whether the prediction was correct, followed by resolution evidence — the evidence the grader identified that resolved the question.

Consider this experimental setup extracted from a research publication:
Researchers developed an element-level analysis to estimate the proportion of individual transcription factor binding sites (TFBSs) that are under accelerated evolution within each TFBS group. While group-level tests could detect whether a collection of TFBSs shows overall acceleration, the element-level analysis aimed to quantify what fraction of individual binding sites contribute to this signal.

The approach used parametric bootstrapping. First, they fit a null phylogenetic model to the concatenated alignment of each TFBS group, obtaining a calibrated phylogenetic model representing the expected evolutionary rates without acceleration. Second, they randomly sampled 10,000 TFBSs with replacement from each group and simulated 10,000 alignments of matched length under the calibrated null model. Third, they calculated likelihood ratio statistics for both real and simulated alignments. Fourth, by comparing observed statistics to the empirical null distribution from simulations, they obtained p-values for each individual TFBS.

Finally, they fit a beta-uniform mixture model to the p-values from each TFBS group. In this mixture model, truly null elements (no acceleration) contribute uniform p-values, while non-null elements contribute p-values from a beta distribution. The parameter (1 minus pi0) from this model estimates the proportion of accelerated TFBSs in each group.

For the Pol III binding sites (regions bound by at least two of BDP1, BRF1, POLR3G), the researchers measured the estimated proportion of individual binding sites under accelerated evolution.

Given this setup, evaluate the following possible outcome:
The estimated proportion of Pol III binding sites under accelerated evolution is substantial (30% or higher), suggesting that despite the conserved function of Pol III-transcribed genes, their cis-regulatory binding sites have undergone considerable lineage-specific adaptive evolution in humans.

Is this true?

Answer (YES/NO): YES